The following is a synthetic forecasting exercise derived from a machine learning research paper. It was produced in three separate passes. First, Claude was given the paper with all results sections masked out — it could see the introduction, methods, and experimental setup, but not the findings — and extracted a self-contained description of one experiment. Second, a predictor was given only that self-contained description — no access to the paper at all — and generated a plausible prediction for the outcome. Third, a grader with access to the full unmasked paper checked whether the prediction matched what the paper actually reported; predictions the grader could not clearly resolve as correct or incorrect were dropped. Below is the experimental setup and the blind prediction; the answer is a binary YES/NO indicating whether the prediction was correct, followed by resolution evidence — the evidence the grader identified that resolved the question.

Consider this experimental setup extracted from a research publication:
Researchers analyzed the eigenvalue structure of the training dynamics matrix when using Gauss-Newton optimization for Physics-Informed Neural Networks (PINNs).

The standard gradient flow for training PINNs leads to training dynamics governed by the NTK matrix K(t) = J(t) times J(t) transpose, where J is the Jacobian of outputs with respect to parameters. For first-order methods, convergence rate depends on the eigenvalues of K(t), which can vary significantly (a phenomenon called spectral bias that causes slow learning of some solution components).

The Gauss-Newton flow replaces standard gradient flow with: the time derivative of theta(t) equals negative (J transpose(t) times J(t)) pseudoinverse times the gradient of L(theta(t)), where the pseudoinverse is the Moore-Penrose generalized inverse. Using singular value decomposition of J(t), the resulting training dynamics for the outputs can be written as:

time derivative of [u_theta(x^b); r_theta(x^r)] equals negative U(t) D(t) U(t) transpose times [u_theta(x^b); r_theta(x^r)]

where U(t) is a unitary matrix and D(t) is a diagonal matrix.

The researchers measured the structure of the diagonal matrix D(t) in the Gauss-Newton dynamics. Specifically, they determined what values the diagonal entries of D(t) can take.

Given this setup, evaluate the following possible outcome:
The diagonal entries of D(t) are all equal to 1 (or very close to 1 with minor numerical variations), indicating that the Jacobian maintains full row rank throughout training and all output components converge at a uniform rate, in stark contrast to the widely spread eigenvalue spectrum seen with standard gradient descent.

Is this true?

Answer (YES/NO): NO